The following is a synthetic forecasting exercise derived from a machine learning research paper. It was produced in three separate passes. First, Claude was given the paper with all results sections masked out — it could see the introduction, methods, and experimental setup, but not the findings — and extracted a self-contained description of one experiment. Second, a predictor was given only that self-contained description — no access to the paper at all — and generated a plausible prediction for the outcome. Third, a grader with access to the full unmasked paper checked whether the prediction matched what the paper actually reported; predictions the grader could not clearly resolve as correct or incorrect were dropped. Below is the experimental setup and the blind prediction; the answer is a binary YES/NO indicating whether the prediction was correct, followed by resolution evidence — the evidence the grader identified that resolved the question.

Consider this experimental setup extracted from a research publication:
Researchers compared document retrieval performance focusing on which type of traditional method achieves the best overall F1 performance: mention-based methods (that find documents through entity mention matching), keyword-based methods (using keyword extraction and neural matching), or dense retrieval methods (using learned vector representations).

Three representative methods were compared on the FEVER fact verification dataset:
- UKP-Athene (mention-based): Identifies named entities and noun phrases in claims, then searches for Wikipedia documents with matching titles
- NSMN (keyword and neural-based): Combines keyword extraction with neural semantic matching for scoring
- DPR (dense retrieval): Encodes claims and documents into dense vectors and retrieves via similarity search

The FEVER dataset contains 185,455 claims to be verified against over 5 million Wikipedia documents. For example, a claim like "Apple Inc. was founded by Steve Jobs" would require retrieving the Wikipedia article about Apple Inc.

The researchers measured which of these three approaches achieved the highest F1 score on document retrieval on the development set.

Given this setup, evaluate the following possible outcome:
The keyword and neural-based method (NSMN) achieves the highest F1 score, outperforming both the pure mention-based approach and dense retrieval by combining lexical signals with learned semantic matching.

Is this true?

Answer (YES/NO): NO